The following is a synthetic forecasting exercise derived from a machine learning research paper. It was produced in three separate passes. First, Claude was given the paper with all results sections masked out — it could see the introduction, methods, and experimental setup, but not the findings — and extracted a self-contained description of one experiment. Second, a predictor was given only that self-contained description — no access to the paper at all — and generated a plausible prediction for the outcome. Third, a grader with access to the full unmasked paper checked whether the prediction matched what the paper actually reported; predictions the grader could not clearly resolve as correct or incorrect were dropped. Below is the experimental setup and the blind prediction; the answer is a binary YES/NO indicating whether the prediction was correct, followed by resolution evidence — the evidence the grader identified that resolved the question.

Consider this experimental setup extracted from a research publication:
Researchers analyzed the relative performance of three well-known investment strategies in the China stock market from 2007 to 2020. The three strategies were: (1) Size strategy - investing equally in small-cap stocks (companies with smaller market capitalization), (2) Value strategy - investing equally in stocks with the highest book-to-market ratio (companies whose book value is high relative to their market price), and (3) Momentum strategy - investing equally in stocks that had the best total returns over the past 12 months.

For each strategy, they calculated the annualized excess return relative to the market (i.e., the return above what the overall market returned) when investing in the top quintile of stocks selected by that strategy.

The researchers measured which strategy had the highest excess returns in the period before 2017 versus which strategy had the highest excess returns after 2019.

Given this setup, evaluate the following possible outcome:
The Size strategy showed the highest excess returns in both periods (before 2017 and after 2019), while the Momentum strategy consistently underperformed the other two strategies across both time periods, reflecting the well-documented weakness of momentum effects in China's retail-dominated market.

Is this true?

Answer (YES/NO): NO